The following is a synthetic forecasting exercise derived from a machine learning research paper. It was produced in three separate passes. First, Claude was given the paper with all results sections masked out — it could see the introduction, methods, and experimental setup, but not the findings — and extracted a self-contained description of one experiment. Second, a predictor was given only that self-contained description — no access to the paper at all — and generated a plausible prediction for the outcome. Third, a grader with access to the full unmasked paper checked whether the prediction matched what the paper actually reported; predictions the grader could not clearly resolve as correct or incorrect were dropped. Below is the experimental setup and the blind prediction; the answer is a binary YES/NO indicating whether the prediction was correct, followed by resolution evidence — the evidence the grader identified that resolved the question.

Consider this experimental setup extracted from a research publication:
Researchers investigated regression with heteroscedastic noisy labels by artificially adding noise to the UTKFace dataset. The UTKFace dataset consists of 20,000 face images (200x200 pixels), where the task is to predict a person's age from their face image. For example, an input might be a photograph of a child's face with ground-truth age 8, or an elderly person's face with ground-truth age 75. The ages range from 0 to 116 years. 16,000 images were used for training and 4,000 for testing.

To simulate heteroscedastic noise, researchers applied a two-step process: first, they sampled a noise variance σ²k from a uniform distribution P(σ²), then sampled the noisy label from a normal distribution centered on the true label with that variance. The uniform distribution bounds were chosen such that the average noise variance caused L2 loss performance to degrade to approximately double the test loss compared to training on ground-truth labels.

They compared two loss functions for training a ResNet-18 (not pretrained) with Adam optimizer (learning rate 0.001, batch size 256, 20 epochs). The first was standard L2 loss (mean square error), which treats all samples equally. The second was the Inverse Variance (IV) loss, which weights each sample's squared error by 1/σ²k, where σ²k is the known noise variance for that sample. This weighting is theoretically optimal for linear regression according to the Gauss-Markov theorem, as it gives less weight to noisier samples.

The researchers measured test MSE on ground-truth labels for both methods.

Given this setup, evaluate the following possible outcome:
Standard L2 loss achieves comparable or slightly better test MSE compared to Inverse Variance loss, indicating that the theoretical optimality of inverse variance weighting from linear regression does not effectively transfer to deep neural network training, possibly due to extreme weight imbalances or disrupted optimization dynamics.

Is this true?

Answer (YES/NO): YES